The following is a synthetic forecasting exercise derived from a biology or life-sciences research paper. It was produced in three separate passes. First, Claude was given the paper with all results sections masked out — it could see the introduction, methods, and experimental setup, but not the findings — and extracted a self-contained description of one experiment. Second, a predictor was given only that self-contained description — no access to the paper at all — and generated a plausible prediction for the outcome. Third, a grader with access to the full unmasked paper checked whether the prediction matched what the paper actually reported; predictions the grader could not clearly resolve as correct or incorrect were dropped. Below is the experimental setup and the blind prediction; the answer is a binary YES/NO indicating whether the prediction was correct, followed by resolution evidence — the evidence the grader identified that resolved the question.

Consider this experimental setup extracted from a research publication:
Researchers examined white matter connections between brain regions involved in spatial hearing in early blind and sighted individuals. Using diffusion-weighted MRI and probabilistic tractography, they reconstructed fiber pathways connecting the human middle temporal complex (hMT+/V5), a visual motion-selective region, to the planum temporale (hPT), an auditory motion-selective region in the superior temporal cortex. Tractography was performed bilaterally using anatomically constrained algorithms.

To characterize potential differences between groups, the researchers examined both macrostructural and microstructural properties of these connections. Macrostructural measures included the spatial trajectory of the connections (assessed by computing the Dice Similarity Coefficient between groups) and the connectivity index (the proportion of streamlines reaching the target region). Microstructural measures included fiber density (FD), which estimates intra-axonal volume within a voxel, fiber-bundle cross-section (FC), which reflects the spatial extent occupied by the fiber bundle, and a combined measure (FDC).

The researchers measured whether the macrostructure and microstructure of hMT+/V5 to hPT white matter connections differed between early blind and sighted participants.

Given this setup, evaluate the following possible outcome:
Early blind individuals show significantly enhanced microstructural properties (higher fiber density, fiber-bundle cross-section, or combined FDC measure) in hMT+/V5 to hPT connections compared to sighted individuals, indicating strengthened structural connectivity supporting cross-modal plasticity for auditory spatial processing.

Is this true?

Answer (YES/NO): NO